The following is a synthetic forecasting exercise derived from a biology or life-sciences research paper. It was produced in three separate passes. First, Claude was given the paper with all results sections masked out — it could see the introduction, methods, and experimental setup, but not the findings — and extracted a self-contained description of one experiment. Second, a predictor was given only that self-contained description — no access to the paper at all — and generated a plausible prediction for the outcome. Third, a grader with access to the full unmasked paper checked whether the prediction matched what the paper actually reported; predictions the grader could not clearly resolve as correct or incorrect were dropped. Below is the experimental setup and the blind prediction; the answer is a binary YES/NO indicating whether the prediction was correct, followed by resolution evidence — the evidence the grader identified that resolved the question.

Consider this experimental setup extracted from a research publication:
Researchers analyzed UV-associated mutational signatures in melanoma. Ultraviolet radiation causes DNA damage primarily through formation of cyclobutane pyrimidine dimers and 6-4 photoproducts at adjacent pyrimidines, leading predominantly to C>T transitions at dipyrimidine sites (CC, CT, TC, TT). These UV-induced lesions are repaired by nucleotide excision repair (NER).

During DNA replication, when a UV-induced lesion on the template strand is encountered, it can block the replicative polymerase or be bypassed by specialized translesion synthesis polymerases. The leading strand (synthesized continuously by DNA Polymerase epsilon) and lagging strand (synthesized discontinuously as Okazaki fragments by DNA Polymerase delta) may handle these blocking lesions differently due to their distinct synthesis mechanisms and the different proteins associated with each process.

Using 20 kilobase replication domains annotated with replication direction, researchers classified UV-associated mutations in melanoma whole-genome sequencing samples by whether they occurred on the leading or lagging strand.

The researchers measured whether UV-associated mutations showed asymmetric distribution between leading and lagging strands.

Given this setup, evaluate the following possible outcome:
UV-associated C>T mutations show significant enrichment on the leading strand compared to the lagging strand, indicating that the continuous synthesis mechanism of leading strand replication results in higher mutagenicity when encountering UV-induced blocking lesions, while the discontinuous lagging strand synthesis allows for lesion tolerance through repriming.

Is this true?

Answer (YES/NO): NO